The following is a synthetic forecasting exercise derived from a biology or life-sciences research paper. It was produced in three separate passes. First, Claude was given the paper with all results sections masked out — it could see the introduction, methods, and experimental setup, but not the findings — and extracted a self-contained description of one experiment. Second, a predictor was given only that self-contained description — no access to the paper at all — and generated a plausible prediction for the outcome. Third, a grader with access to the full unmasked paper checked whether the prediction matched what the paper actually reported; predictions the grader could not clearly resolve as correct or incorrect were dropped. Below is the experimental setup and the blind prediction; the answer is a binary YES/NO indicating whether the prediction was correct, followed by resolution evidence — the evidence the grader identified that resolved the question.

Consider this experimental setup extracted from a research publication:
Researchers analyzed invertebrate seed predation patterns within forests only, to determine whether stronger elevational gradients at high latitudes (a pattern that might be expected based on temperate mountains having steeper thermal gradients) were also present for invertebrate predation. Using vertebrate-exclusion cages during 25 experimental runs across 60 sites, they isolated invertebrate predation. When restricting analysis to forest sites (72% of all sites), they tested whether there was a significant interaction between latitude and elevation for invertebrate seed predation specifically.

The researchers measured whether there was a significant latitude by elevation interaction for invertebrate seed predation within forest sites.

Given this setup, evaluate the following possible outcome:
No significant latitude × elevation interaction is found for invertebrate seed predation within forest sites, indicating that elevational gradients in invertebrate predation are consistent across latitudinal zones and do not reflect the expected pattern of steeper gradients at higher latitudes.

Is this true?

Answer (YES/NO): NO